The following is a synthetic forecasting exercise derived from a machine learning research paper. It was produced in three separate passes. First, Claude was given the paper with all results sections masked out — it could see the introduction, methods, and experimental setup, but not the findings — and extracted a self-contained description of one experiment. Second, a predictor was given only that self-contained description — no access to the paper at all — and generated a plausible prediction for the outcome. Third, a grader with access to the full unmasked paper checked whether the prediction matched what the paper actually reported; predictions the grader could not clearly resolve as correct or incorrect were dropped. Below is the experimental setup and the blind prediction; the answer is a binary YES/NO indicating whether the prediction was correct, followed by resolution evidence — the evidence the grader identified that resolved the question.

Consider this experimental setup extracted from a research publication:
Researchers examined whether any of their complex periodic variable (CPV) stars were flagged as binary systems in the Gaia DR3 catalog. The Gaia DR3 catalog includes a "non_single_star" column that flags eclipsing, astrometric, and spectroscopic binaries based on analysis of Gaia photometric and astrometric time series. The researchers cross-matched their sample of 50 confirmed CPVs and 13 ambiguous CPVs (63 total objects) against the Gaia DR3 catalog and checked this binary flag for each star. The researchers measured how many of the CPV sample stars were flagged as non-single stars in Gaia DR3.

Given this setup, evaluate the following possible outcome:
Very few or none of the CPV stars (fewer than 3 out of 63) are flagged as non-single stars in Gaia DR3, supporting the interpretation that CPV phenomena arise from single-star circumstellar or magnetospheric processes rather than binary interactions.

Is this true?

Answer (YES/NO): YES